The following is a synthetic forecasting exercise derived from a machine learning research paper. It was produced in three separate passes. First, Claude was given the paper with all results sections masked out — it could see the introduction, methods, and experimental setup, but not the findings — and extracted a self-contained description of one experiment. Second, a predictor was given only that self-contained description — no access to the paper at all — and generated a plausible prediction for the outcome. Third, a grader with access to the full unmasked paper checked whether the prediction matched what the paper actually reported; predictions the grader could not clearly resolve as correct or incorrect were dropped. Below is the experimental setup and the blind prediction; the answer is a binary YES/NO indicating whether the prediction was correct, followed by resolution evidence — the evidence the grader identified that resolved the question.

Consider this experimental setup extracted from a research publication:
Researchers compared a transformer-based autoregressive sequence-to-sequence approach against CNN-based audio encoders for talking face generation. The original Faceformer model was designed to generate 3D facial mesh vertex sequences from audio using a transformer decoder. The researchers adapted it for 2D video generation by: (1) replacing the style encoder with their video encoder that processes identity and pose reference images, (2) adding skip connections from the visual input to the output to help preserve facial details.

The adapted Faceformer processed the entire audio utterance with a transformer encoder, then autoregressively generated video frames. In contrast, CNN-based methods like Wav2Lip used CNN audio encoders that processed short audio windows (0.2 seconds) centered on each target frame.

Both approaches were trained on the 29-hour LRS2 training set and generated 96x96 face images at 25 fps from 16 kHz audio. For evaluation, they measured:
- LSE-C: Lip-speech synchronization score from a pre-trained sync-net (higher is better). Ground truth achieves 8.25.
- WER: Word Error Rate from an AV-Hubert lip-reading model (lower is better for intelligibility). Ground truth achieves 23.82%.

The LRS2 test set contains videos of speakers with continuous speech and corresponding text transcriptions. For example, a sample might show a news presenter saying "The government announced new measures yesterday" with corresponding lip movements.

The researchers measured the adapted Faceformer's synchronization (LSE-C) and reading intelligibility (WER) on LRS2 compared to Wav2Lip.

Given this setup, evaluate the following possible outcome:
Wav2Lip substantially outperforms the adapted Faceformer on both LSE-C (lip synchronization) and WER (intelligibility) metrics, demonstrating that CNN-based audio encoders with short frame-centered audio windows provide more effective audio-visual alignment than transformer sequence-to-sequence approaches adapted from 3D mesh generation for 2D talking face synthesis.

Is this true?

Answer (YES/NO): YES